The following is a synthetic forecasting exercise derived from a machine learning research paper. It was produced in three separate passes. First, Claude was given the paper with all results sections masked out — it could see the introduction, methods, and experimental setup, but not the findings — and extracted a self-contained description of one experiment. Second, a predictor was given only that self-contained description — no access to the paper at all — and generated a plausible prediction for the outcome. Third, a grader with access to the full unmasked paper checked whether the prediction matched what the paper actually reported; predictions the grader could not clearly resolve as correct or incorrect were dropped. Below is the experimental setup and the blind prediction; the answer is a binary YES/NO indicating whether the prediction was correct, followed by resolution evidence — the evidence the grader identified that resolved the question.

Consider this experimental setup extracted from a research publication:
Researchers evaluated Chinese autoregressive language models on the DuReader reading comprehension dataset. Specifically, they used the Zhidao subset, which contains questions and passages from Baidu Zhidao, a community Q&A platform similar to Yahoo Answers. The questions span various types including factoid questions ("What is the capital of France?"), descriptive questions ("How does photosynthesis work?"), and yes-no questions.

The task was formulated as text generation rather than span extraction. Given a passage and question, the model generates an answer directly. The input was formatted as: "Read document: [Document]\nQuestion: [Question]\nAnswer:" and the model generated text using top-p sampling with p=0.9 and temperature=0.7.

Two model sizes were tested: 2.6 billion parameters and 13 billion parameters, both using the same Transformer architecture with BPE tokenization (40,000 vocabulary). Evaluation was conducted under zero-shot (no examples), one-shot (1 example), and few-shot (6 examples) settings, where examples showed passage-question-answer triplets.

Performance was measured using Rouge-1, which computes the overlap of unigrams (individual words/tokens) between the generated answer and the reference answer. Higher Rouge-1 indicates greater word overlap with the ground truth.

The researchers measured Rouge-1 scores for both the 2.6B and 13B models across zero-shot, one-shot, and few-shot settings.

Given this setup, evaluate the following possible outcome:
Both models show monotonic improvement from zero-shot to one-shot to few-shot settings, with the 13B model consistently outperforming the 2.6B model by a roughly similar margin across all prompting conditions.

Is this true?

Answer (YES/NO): NO